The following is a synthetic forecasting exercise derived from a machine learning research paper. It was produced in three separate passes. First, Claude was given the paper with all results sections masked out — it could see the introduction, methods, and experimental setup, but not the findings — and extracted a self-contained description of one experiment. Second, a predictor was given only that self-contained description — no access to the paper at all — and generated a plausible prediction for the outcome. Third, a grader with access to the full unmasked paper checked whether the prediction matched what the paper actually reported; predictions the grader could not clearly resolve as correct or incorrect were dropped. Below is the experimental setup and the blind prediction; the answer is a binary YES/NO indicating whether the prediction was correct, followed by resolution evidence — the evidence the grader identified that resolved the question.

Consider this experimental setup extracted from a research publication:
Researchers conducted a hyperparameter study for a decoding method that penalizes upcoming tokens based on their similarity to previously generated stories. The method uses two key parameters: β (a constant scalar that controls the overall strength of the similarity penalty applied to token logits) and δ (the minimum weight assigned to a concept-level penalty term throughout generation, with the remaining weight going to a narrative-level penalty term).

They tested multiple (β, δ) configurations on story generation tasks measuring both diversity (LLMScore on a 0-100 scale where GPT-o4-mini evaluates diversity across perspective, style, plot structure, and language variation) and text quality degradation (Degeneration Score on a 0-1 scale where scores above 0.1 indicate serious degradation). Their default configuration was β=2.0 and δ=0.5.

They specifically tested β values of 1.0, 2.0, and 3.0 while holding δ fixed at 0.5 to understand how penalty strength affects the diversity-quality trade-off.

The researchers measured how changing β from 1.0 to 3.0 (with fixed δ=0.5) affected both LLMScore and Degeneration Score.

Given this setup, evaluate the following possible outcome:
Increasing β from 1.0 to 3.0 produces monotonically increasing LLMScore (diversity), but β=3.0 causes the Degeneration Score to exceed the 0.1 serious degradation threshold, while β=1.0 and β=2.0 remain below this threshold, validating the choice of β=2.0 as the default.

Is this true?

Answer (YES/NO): YES